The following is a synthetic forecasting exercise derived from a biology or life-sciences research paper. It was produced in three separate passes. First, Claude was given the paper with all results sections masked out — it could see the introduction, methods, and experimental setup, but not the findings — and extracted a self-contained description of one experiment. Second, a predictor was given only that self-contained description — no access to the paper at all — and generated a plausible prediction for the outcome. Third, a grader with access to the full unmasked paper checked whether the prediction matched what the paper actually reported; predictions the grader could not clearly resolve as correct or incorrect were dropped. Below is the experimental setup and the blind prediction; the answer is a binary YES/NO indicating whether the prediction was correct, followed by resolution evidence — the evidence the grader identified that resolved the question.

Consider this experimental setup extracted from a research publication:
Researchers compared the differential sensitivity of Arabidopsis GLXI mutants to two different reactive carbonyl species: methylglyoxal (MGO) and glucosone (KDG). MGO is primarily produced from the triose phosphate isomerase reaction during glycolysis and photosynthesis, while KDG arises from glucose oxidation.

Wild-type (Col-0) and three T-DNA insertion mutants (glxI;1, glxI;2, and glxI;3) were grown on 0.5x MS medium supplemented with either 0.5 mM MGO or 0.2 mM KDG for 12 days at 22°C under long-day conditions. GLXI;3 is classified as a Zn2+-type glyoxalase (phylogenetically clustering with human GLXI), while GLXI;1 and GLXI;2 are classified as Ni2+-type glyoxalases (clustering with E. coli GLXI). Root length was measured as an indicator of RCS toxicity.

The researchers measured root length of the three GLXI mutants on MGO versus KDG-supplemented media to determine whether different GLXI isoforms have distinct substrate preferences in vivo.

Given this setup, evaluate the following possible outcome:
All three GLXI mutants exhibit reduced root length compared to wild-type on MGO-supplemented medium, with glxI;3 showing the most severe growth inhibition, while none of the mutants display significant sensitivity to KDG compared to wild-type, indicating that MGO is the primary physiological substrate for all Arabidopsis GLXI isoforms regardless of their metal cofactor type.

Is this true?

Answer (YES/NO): NO